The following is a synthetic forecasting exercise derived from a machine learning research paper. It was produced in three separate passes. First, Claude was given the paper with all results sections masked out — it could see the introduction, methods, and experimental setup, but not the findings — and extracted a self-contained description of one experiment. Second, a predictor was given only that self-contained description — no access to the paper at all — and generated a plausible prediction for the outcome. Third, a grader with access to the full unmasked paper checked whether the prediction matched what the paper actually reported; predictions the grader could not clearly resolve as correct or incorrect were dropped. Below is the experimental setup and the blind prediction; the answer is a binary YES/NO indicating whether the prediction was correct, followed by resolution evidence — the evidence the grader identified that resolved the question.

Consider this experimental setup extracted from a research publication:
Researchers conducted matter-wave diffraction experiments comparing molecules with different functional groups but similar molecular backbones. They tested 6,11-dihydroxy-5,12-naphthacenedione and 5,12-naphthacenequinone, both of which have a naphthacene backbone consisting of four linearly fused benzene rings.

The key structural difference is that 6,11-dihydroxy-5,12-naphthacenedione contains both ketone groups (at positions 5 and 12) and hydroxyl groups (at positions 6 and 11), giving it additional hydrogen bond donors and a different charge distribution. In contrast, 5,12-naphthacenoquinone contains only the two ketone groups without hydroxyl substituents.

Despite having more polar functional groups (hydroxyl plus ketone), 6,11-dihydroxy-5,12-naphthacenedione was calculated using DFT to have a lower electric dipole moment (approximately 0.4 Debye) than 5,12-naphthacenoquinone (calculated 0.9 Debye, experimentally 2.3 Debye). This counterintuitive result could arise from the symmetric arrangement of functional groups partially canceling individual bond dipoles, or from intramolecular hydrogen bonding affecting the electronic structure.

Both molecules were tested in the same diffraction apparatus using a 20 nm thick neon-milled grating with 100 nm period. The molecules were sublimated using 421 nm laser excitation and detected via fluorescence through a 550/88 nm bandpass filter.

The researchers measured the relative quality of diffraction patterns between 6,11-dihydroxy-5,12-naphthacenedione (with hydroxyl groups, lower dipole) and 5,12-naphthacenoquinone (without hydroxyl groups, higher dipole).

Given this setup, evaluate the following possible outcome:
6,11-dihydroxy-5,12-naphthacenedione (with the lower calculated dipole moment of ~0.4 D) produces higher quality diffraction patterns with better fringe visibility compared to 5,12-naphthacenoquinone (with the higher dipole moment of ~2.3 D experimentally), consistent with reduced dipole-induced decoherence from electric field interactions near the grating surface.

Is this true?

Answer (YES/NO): YES